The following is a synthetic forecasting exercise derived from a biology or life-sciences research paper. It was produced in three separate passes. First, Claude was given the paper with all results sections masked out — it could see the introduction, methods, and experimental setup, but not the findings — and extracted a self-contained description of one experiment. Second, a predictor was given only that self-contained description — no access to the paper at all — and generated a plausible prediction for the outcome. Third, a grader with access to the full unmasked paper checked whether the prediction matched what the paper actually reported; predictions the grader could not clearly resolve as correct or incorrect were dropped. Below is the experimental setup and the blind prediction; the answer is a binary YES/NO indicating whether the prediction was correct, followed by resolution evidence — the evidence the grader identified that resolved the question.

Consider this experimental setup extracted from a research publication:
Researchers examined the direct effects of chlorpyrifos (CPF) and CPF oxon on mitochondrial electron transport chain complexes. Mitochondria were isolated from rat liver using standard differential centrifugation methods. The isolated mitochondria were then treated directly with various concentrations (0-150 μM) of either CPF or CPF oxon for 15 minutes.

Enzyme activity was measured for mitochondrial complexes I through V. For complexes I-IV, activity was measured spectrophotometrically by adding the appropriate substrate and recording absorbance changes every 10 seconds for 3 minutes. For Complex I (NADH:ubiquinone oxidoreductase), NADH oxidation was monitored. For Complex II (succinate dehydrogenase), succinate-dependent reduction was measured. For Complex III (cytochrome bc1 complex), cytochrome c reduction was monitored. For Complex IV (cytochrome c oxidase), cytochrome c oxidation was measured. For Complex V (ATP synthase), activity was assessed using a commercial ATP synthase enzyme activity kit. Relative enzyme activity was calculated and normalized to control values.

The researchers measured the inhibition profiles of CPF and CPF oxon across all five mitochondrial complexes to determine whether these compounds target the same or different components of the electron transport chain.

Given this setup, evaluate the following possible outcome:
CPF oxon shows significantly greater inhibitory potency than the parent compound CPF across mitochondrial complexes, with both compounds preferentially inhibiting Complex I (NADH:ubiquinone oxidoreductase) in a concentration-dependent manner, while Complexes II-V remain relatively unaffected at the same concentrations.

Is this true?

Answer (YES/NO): NO